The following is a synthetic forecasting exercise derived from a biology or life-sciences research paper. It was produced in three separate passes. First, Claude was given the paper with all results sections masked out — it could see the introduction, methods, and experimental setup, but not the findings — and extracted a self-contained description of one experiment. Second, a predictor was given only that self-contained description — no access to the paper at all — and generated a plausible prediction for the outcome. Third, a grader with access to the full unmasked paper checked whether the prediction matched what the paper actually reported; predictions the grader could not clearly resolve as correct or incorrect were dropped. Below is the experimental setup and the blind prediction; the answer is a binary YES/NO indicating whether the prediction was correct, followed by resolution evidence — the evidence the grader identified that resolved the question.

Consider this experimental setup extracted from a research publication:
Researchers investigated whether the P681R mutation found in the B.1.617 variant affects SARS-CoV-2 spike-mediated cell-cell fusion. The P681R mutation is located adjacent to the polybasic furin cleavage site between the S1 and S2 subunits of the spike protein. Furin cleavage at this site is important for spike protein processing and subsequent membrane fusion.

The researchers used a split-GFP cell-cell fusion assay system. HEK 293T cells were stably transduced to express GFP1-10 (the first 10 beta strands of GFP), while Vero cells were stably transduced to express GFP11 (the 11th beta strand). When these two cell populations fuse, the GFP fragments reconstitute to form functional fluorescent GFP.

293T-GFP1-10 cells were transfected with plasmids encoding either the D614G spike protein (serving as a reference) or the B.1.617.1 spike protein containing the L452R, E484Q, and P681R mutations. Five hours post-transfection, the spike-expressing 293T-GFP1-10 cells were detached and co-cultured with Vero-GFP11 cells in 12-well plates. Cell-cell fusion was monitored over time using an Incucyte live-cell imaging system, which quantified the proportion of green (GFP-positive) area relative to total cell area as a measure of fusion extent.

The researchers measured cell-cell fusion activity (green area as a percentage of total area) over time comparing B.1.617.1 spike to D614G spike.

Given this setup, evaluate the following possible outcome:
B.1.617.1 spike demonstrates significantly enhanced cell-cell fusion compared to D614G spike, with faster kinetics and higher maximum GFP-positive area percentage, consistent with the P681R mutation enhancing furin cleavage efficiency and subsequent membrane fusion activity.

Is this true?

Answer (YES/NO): YES